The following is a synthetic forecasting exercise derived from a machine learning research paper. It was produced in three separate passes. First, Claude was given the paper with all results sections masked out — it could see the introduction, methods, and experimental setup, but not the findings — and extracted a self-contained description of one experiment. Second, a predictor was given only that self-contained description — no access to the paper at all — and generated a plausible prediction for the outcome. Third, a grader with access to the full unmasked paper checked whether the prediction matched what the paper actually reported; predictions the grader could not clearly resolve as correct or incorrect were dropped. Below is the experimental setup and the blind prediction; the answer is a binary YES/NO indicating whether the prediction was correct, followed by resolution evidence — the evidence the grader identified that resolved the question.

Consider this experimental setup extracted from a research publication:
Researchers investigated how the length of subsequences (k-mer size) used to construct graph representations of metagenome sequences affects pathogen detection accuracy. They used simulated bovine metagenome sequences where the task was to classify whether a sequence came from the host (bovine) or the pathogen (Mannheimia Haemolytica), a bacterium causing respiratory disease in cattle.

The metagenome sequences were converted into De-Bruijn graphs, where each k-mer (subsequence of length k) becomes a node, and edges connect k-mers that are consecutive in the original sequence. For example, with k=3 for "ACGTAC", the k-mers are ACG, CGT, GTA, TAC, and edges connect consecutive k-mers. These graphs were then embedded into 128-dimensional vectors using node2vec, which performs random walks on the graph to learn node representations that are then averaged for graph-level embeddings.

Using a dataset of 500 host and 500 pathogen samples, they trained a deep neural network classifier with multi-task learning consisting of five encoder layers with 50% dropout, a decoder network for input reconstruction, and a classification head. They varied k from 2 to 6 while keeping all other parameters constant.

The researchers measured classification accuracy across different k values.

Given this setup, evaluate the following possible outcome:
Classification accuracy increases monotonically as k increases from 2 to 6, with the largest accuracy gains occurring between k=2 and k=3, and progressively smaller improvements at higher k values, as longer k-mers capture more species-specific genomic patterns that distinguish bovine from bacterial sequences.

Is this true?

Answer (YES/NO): NO